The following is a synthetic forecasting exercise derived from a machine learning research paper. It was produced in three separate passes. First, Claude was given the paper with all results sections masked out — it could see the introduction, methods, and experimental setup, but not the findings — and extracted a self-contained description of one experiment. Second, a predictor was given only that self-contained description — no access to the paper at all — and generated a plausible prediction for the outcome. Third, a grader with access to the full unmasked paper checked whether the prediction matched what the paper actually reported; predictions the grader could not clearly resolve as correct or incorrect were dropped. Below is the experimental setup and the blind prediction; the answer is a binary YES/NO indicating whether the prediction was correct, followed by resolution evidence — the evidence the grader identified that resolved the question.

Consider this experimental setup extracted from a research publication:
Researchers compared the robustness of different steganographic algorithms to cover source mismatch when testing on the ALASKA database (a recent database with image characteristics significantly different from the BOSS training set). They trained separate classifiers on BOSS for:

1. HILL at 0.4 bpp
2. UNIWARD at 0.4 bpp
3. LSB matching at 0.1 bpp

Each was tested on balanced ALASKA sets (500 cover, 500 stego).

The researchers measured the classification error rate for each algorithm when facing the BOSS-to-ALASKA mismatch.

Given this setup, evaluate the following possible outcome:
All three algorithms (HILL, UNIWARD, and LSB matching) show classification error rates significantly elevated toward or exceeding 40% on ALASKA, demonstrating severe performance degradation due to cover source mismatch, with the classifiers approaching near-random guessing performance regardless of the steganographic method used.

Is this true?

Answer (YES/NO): YES